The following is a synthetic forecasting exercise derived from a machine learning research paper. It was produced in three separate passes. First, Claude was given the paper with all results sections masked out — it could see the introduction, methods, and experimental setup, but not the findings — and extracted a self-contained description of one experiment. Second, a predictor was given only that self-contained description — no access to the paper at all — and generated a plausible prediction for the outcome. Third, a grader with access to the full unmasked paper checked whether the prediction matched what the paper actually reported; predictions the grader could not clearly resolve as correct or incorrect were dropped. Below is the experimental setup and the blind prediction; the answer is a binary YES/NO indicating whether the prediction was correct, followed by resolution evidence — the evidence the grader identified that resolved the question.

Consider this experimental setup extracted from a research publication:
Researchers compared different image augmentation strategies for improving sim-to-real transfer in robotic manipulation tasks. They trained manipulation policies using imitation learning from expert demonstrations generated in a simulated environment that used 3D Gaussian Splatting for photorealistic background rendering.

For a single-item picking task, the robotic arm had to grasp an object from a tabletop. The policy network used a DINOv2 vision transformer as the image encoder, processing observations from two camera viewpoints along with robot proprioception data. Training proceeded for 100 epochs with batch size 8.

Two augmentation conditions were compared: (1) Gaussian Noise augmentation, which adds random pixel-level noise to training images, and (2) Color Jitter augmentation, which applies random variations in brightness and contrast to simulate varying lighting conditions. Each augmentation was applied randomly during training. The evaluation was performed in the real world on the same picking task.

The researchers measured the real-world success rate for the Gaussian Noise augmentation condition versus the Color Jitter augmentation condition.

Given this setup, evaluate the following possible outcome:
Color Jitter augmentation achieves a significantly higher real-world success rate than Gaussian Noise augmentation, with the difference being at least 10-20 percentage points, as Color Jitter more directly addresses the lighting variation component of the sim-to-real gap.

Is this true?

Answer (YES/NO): NO